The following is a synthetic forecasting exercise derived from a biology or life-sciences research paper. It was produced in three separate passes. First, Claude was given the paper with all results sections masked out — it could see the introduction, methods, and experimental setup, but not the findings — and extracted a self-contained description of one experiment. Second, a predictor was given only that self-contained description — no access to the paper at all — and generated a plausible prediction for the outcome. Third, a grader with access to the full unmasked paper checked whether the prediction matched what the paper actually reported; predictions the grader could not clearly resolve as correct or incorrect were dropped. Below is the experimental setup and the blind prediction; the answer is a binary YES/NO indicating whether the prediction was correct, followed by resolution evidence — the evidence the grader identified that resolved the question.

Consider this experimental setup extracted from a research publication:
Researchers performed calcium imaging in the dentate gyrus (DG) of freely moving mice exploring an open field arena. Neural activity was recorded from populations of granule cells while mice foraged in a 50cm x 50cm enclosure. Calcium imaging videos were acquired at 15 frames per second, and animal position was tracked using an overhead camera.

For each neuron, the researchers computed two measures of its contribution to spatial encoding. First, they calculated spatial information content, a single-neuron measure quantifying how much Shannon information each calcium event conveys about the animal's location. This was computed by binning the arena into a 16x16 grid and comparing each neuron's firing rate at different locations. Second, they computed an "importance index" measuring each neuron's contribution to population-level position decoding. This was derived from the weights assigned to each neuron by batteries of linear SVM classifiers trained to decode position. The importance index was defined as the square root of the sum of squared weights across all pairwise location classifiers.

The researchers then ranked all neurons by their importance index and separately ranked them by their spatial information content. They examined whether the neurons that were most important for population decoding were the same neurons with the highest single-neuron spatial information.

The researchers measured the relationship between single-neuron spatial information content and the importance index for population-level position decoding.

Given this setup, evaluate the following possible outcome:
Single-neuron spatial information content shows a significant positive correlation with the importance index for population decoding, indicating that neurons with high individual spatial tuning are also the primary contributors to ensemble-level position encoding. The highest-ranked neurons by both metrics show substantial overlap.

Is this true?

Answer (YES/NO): NO